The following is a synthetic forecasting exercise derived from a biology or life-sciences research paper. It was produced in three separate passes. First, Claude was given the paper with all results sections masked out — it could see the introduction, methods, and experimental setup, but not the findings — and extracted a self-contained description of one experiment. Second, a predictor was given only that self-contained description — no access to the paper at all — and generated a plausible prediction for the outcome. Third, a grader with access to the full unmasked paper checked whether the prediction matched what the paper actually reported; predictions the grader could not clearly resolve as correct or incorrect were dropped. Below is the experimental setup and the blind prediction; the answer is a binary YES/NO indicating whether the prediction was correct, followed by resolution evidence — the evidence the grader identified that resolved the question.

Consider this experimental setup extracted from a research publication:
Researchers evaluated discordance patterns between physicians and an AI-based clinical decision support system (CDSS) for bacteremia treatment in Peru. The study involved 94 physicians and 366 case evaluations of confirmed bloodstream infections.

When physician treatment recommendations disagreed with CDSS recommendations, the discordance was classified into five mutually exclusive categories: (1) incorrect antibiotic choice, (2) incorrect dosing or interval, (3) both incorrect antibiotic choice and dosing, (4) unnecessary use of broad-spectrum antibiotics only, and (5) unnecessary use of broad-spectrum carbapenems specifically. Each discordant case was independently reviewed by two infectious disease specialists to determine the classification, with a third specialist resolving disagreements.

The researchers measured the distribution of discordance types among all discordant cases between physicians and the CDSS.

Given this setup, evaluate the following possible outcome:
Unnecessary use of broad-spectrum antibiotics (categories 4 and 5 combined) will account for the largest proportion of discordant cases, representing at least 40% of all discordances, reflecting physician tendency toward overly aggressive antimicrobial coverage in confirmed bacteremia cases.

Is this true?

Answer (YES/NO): NO